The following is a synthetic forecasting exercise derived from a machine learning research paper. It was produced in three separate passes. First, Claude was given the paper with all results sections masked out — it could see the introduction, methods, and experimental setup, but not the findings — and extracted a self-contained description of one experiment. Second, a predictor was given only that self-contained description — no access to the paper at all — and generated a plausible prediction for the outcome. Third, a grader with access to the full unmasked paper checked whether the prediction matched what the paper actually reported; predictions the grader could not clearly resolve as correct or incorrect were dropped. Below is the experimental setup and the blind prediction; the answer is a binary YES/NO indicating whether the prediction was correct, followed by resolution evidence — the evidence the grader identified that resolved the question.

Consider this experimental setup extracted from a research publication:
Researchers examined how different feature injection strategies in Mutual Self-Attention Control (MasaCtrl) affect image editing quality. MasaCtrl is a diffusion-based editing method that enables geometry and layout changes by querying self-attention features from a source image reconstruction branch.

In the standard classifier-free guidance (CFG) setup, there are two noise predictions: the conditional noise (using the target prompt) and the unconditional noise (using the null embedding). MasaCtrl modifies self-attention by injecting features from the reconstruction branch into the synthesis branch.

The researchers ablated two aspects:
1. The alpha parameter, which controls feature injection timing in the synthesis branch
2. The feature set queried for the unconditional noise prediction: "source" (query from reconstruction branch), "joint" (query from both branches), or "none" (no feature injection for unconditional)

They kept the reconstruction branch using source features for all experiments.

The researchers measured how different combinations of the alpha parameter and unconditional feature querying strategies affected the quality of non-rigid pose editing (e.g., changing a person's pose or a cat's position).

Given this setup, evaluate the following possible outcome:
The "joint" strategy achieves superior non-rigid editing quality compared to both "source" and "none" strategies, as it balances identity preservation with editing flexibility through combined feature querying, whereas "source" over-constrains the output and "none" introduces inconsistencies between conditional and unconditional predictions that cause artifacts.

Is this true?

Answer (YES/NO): NO